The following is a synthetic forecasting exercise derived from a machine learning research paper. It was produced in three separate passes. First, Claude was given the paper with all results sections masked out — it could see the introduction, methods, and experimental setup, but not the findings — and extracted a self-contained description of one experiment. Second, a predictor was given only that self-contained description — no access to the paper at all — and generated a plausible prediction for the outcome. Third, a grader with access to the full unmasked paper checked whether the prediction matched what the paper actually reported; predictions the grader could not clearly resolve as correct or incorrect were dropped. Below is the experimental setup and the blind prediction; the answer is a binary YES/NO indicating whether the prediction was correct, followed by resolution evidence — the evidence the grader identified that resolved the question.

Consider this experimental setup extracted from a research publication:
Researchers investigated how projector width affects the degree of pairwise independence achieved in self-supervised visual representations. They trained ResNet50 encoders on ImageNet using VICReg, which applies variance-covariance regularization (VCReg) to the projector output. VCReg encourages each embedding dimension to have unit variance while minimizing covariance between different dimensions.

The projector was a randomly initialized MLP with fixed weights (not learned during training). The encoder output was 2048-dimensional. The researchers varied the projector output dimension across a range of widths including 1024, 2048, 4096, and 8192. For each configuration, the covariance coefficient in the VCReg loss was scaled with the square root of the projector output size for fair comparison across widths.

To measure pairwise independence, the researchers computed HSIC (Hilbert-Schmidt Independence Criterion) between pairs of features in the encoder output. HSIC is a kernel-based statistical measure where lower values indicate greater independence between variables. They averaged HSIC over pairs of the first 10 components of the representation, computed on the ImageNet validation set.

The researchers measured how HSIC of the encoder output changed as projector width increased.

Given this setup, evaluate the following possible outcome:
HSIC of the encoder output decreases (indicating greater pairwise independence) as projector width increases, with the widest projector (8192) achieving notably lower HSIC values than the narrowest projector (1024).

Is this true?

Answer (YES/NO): YES